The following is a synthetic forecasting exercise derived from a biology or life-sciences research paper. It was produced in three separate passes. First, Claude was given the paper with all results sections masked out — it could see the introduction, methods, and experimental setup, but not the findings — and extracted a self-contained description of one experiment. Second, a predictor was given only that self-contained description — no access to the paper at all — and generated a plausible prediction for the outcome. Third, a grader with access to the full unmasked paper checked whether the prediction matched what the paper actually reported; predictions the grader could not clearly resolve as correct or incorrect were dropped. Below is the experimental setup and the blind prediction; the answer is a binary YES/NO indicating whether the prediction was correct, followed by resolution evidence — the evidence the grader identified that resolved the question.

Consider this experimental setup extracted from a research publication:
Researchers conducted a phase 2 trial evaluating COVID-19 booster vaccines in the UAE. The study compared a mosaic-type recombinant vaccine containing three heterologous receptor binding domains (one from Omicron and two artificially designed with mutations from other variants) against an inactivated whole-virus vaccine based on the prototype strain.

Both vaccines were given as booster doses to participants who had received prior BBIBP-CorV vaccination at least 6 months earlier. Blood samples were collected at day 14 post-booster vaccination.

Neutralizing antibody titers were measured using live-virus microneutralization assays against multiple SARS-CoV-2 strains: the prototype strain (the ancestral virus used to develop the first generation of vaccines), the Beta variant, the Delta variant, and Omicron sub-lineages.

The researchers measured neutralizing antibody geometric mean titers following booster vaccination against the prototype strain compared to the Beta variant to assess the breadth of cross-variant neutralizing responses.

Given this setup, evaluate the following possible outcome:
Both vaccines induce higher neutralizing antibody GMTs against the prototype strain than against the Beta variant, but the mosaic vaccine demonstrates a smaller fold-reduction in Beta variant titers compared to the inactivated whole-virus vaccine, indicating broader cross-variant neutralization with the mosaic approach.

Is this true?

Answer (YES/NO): NO